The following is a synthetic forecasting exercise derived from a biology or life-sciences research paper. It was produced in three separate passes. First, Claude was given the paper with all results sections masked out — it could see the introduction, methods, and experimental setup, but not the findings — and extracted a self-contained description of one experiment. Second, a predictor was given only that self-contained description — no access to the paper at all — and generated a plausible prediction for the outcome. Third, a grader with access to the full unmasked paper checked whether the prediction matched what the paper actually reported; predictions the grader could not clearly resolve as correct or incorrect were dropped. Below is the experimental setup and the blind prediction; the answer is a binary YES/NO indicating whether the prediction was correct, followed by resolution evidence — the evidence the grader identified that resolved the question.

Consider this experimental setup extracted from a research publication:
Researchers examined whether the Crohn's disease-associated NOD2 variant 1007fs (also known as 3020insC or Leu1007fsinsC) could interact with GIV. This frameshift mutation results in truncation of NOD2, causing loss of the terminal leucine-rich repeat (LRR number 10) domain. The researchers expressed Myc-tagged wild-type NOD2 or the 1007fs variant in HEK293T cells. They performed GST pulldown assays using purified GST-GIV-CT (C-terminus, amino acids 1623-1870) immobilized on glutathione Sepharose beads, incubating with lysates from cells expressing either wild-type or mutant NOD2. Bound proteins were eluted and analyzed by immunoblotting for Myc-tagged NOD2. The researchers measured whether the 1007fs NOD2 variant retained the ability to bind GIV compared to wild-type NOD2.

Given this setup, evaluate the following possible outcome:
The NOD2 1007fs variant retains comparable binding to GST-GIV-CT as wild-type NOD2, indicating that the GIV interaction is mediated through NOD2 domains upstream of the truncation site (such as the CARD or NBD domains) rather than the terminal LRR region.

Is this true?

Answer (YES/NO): NO